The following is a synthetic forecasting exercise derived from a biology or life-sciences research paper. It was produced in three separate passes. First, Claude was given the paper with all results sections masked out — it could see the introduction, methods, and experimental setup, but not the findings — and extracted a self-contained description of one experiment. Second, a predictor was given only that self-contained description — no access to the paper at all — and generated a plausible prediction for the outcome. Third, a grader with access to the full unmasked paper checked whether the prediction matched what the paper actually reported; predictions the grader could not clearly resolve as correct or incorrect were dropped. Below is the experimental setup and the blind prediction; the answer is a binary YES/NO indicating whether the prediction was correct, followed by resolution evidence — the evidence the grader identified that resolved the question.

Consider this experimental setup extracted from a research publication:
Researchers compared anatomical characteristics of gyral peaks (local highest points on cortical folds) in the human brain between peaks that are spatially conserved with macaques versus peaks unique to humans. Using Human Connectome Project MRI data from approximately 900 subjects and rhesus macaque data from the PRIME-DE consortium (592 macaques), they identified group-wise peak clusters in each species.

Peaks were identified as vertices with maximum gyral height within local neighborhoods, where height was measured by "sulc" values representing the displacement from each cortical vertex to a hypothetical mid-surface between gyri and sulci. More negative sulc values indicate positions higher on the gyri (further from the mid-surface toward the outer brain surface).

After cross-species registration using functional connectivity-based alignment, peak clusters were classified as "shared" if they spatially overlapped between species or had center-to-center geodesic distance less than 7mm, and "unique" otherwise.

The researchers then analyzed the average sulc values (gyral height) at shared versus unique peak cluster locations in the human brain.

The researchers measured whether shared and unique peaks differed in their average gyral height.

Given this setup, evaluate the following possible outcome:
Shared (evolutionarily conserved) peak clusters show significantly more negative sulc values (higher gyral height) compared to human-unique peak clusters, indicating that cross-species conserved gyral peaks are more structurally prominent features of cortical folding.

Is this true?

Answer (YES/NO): NO